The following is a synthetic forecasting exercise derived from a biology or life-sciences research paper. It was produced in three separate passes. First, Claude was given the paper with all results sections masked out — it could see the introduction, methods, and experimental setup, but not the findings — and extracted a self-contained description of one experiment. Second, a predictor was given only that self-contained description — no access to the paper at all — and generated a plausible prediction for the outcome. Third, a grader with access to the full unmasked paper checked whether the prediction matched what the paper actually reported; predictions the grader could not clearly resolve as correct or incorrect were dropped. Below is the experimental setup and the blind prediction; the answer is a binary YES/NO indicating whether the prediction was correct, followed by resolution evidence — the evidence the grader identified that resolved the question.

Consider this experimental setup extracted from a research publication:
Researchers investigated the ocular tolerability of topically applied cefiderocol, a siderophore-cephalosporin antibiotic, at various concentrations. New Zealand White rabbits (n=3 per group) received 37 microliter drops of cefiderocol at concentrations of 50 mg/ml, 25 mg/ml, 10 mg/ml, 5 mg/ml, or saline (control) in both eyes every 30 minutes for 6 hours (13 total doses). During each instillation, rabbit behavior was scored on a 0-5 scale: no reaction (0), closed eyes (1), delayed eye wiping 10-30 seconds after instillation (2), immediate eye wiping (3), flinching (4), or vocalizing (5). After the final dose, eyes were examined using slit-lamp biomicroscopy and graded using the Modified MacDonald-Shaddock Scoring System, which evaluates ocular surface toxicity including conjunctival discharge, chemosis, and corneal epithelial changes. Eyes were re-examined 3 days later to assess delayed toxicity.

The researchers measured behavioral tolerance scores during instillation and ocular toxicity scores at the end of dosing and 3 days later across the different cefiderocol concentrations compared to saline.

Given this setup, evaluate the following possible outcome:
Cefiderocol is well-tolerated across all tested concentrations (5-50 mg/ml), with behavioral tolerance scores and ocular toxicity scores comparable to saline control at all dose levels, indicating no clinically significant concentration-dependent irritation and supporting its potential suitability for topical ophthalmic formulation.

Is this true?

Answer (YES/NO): NO